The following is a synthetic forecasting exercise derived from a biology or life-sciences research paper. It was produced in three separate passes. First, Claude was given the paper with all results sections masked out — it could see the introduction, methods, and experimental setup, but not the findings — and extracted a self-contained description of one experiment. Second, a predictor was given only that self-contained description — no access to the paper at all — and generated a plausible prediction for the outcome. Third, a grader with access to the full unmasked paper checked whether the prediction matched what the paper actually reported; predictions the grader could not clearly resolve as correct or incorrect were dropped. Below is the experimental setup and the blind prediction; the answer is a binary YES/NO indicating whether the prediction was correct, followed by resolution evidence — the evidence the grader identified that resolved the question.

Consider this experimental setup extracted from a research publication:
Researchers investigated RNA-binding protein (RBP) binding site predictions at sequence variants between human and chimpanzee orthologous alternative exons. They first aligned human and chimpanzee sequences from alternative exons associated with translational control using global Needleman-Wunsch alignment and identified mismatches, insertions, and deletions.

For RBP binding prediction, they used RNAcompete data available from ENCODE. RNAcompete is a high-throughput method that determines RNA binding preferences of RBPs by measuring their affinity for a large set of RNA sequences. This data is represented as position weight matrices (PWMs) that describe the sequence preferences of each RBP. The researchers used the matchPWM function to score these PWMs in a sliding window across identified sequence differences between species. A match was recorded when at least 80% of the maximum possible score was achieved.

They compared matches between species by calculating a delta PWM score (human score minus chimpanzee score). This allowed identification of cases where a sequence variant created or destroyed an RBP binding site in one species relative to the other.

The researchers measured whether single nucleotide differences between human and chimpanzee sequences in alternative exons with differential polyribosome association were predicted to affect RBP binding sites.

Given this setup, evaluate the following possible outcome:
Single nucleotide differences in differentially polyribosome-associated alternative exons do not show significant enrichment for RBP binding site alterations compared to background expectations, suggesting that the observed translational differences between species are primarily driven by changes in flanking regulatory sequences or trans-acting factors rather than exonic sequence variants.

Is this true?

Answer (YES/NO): NO